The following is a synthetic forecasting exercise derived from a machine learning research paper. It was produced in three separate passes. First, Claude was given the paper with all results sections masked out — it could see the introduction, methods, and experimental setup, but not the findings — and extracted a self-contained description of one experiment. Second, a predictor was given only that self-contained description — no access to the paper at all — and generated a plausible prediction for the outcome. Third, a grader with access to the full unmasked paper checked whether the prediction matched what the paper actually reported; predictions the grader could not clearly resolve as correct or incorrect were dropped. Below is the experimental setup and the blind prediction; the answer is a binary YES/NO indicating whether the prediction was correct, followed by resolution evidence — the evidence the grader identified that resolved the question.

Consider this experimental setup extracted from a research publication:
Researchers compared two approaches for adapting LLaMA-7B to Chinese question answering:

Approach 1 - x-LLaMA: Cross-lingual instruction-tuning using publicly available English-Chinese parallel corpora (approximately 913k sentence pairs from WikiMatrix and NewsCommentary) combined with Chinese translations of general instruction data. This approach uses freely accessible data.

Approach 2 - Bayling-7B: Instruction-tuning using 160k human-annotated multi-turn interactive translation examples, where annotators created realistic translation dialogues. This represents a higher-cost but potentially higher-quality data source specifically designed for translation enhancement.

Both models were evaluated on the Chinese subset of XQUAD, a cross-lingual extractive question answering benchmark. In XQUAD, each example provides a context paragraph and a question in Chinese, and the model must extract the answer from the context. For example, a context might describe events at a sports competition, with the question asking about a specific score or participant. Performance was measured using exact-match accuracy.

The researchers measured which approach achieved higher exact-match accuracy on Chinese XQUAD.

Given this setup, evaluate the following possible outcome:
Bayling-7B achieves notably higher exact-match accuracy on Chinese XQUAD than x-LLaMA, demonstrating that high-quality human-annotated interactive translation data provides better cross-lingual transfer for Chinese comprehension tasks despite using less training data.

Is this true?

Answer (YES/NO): YES